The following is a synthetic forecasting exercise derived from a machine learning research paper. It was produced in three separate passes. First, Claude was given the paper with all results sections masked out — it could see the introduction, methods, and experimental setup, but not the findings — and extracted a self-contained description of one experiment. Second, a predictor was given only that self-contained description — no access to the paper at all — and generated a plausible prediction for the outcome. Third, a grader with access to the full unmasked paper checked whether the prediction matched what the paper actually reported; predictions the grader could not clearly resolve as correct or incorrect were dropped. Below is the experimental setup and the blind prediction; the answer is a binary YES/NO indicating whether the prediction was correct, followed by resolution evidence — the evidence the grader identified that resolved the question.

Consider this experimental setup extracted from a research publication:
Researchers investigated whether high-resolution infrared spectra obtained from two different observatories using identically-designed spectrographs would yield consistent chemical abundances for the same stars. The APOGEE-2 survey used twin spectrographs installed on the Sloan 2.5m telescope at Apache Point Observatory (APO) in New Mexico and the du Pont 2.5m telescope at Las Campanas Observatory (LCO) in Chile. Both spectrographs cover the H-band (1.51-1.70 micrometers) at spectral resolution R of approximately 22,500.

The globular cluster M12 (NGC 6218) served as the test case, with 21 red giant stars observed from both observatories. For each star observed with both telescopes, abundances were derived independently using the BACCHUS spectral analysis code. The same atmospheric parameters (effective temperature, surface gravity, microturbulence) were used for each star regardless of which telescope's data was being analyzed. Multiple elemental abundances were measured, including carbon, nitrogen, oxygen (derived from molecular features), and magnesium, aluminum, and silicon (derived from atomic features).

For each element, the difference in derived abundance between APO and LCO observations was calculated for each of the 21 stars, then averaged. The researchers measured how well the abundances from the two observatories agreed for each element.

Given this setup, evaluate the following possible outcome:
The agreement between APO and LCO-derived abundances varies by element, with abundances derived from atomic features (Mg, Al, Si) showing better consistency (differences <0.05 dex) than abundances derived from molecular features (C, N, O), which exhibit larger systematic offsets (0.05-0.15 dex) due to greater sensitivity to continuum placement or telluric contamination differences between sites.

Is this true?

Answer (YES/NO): NO